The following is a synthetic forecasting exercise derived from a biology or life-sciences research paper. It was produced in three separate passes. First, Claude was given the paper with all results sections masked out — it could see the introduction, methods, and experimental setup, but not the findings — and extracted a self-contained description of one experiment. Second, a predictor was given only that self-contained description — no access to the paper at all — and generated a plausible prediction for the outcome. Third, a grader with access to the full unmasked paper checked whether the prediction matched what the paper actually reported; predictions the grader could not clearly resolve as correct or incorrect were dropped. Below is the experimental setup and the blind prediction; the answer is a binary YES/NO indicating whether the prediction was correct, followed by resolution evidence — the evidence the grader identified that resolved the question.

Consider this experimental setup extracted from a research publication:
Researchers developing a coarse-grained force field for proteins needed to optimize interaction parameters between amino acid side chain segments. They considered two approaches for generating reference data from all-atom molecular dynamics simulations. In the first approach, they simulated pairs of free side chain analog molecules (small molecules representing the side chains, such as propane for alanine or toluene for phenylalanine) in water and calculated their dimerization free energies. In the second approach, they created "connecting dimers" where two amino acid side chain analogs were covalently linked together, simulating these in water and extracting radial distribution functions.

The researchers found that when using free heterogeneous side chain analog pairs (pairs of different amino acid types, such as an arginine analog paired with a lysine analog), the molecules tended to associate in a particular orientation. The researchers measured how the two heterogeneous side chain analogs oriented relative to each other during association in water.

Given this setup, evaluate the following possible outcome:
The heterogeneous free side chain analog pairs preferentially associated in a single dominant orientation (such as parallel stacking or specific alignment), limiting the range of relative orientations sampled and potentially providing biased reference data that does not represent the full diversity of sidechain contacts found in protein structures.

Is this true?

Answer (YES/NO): YES